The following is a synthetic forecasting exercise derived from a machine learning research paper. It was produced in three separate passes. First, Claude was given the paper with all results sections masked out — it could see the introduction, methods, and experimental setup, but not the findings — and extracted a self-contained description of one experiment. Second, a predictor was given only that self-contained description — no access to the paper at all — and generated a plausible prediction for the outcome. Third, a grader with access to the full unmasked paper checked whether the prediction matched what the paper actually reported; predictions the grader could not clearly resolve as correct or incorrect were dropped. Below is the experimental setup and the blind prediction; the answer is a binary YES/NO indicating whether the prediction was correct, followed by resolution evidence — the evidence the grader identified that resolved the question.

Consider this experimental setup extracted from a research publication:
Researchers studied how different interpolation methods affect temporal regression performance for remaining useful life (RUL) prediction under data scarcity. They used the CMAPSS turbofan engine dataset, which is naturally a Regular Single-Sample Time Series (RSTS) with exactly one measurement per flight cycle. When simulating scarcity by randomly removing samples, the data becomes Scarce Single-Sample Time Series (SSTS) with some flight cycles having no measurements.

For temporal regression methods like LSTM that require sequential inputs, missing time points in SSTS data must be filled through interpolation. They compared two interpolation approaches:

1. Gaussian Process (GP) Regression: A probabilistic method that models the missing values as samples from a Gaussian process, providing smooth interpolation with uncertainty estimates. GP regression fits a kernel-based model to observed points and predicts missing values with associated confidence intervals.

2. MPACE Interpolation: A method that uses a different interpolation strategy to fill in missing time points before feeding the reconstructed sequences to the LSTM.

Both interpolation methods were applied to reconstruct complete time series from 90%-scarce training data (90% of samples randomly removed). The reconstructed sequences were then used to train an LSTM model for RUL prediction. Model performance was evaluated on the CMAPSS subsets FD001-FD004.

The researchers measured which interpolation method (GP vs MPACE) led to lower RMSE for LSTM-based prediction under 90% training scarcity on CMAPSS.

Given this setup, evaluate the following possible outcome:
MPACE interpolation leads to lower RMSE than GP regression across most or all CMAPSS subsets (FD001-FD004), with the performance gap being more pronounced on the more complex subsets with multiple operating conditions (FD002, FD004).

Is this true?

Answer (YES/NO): NO